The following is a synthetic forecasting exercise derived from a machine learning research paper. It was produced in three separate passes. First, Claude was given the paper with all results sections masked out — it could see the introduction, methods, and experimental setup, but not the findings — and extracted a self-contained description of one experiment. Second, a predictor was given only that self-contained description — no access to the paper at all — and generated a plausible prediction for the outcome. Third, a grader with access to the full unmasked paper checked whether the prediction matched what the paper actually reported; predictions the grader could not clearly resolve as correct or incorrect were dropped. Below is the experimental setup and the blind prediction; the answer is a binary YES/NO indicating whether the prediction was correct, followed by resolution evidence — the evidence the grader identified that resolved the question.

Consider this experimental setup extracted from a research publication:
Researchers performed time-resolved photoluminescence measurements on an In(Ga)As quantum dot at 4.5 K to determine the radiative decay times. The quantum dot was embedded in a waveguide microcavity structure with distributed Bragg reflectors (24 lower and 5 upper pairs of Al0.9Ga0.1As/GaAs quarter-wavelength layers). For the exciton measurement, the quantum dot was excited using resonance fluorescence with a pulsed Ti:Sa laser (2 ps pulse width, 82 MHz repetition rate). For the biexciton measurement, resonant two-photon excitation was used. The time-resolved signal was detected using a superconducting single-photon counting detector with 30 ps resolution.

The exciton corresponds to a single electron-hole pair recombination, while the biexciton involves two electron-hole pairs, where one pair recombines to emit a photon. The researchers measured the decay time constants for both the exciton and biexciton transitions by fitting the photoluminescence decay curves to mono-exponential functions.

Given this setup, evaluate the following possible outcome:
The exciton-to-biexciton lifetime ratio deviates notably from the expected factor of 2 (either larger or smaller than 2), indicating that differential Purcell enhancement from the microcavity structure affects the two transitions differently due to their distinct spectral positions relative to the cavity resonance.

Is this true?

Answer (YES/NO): NO